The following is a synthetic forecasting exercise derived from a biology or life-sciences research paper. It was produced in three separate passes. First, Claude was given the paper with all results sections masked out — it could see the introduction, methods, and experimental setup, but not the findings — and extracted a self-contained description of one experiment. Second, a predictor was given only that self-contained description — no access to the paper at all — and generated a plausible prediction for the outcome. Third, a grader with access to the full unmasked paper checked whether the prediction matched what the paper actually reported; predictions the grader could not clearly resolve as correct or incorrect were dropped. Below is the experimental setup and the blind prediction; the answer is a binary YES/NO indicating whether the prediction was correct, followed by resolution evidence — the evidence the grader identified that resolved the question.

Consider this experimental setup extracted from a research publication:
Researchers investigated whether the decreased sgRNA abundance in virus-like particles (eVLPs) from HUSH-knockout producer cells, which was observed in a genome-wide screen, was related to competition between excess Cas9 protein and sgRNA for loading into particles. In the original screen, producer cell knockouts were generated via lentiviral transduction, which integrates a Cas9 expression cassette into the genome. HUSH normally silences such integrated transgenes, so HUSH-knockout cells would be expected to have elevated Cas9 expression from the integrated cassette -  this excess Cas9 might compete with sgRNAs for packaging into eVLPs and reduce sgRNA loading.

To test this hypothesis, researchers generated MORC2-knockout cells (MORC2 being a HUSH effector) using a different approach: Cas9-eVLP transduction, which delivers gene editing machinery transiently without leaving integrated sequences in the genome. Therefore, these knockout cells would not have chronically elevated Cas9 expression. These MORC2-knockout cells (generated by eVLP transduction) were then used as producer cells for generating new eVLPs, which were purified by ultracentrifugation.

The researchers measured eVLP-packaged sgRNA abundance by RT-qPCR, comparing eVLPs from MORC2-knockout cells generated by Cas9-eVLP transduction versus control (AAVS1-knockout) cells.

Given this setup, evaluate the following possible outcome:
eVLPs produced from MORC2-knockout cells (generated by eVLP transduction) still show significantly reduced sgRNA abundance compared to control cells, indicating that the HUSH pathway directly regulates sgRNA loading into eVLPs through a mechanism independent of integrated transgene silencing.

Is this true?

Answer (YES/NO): NO